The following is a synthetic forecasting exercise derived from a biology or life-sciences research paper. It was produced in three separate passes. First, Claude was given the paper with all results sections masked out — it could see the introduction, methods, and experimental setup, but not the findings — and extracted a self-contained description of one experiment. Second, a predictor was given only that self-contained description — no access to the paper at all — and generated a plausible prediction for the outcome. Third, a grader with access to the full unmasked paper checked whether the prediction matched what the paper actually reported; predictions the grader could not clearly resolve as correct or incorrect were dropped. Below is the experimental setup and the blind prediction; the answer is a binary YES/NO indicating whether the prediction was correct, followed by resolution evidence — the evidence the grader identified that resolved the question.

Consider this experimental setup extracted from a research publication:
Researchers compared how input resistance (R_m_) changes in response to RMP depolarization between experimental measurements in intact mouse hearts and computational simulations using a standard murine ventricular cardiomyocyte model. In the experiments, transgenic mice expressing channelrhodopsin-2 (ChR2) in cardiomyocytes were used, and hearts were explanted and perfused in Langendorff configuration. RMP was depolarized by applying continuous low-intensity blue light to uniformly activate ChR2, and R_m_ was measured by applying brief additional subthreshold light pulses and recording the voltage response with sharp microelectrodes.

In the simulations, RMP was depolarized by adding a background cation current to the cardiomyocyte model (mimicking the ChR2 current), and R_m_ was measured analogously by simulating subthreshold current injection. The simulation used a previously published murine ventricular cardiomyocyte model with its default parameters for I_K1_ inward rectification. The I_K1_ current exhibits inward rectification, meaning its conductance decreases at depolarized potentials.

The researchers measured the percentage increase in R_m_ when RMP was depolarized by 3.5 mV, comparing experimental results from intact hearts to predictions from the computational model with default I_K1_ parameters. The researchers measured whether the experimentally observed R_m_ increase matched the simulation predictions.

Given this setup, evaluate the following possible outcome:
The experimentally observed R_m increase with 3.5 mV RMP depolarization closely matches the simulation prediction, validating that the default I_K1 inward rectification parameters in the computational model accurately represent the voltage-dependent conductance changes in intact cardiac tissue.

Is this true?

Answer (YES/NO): NO